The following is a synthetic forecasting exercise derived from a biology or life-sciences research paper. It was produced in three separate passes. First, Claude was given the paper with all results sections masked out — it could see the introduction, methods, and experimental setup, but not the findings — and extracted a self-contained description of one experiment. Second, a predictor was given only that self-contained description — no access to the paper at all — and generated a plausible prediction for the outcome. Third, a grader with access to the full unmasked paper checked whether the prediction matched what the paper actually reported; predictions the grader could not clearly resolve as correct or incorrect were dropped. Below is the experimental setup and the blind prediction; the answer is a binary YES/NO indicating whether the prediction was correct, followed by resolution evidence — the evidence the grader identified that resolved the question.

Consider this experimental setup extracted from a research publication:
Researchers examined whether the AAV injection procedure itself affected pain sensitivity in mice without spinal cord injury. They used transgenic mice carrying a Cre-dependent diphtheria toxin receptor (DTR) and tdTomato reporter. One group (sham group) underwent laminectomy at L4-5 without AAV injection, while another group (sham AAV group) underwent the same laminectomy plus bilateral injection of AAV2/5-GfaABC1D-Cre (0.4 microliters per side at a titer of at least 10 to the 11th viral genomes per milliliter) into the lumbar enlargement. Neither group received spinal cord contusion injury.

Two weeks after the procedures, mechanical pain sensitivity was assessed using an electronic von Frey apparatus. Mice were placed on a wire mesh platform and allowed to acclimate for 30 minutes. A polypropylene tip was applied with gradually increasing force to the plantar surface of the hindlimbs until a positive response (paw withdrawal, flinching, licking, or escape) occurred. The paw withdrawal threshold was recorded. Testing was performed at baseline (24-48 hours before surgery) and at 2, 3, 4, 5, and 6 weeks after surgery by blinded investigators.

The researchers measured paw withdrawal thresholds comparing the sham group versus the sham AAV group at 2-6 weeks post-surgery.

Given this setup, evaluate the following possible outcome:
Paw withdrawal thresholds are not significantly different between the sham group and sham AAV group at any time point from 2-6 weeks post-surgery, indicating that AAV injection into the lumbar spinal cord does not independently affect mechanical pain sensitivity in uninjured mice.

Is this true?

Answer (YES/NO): YES